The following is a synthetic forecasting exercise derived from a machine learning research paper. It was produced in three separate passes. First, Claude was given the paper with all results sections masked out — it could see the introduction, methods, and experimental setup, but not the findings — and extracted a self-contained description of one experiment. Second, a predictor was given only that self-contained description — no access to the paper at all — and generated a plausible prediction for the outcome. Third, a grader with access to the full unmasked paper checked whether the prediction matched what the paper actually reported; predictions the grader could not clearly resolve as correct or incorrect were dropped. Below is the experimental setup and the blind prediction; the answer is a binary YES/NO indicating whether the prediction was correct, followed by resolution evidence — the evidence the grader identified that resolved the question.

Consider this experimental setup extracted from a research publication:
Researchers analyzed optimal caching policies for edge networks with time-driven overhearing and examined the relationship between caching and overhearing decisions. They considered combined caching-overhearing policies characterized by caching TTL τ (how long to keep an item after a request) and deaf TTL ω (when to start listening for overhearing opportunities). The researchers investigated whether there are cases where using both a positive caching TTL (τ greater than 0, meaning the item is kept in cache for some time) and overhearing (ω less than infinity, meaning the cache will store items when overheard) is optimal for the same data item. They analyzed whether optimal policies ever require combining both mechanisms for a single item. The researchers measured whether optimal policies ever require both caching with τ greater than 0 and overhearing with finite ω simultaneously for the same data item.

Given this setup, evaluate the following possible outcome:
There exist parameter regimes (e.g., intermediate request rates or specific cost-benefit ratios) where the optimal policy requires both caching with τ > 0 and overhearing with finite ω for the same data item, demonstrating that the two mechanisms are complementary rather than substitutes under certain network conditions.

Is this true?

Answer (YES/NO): NO